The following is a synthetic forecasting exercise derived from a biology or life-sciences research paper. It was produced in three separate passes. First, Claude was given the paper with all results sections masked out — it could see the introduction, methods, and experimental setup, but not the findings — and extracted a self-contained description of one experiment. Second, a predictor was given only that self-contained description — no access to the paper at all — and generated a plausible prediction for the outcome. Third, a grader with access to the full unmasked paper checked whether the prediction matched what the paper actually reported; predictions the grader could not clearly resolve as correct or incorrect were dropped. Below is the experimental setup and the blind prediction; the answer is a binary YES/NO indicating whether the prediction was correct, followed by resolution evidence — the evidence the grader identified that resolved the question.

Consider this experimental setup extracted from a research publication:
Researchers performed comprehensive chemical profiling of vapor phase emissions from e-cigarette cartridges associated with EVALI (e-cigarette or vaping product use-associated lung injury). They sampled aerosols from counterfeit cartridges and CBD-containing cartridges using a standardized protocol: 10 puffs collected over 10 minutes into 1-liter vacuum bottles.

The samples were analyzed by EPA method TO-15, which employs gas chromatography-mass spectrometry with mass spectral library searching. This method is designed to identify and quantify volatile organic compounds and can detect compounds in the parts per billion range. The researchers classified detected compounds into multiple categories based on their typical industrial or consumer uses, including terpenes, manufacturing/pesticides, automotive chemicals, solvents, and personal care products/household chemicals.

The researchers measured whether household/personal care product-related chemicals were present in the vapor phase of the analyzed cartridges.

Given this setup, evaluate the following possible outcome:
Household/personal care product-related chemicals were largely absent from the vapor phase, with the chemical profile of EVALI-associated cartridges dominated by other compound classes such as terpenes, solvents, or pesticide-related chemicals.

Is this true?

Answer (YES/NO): NO